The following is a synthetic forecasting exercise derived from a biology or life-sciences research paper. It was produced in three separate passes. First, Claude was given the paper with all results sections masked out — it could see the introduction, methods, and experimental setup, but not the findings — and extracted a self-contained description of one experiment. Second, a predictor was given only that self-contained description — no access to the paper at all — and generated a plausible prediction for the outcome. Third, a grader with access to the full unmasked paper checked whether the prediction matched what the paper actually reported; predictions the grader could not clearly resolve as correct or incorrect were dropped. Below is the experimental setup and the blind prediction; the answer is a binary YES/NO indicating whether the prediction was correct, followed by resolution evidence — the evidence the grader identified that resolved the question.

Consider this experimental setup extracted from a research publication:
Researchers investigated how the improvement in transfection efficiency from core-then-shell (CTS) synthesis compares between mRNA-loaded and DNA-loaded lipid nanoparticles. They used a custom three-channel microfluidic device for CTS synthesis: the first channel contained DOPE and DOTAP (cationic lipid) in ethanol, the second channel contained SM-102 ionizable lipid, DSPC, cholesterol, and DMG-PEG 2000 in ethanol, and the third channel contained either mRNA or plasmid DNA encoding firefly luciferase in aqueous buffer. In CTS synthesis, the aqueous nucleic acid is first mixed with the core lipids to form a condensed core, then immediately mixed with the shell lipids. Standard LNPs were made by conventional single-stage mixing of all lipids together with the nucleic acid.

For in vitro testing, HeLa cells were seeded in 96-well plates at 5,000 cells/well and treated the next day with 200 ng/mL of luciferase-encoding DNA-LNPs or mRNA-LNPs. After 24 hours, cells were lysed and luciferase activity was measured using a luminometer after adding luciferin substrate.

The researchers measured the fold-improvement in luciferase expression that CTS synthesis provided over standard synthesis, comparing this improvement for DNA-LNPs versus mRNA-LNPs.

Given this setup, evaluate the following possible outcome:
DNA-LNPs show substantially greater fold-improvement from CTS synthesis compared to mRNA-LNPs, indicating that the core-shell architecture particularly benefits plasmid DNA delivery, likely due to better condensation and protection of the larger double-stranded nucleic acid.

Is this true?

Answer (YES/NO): YES